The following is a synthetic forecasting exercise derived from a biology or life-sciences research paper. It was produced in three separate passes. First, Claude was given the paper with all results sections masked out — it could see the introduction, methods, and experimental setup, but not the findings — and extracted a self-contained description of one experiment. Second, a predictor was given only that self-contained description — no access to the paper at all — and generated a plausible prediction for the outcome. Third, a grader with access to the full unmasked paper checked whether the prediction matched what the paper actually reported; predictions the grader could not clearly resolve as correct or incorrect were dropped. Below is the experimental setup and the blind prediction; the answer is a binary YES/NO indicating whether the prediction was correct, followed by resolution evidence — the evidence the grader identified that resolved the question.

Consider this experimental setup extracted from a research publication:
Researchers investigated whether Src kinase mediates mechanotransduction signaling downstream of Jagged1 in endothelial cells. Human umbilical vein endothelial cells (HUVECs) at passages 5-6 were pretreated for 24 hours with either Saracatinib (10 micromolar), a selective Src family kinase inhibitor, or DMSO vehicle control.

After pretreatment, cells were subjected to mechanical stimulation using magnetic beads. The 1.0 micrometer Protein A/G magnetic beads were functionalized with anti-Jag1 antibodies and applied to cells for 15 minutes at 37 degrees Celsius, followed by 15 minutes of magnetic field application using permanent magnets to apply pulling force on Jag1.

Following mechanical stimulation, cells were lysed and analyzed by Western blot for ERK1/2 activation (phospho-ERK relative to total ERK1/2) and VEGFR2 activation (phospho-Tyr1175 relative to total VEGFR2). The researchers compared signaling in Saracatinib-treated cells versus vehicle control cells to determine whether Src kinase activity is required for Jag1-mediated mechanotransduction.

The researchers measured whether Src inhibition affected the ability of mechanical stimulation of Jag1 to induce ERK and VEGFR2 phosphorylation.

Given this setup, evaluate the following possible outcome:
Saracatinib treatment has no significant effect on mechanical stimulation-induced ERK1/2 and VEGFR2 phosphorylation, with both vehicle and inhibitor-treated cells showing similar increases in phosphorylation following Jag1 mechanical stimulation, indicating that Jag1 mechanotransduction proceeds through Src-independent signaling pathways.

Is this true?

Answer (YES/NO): NO